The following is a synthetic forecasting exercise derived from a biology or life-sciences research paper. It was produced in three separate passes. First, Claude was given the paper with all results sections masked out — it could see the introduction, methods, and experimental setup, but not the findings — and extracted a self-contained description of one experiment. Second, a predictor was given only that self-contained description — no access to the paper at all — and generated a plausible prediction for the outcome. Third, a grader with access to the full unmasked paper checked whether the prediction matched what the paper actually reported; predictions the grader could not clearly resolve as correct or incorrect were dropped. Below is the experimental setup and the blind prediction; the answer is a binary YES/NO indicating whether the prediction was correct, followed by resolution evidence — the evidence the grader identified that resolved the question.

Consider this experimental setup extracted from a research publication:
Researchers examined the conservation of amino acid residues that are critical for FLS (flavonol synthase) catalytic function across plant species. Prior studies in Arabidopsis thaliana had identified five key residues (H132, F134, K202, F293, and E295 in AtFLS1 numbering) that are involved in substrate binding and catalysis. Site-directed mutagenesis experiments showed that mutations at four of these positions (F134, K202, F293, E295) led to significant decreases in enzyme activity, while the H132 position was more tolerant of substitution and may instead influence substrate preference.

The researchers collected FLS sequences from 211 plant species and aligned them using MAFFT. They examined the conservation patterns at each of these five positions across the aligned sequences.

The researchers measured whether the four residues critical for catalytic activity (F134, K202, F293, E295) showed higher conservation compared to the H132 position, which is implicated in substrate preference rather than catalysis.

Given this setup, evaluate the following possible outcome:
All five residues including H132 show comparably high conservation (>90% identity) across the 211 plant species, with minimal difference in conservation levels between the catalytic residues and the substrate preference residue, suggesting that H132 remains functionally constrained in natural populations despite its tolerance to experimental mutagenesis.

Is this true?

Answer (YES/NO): NO